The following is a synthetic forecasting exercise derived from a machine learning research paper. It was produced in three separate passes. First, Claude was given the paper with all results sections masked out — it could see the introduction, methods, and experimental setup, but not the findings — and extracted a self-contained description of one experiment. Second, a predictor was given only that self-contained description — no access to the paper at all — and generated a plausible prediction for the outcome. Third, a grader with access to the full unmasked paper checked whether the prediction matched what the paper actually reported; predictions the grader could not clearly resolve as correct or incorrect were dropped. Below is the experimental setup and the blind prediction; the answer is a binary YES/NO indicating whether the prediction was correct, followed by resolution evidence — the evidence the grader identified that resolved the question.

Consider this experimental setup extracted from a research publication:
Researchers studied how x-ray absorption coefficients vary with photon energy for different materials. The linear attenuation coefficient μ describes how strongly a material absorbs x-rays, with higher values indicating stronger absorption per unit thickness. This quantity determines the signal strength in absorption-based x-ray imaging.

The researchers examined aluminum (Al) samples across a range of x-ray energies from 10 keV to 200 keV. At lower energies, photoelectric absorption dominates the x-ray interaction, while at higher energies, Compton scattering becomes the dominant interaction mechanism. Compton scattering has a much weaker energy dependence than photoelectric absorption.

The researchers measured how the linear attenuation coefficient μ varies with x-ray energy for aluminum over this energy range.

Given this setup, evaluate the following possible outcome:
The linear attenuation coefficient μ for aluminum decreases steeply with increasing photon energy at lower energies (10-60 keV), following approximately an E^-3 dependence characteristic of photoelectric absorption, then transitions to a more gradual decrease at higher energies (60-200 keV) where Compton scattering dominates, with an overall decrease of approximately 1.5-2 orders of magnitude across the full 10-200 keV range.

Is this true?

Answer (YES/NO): NO